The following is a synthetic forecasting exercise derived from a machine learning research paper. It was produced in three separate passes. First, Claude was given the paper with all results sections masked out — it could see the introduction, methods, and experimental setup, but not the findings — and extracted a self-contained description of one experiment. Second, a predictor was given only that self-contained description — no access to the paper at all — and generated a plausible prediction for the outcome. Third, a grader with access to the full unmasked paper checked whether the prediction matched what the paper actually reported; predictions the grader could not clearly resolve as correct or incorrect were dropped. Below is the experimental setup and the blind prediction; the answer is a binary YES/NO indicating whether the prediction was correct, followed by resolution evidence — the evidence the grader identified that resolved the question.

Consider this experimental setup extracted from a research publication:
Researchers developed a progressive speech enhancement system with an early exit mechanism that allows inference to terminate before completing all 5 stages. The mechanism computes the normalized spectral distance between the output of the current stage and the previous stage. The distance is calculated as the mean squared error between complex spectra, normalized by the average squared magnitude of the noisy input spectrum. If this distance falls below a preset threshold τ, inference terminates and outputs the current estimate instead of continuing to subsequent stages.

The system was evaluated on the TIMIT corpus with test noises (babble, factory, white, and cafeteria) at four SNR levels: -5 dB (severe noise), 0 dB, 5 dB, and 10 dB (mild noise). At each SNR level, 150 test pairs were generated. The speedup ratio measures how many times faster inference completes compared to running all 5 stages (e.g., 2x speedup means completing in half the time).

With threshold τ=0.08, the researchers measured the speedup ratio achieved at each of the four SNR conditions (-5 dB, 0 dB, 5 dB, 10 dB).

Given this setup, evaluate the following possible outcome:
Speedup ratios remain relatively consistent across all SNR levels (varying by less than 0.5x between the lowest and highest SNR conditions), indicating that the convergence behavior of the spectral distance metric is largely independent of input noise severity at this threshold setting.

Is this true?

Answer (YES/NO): NO